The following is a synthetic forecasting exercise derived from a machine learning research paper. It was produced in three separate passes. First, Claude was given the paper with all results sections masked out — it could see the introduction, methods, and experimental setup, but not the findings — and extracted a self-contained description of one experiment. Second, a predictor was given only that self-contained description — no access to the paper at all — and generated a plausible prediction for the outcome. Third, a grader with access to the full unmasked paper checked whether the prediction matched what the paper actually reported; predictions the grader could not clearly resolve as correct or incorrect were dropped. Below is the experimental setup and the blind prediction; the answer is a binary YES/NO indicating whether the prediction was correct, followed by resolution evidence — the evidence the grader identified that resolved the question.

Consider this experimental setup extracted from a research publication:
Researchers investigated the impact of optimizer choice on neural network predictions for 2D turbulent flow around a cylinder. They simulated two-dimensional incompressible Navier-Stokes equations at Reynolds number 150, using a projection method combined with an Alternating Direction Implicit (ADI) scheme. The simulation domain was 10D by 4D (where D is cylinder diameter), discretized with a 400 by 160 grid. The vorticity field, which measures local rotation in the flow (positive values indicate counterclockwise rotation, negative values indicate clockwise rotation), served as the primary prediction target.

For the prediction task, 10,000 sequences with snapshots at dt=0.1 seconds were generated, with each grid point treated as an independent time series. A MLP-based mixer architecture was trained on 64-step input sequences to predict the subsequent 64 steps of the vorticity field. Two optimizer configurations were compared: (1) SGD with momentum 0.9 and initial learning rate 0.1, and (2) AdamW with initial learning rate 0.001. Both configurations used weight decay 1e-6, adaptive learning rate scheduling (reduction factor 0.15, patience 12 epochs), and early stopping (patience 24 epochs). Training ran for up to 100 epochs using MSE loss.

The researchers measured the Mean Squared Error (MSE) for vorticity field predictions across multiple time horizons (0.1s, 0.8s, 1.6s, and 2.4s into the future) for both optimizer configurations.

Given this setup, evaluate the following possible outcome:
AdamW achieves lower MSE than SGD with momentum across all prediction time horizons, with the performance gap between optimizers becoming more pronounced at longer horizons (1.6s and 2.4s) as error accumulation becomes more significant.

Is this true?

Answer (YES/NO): NO